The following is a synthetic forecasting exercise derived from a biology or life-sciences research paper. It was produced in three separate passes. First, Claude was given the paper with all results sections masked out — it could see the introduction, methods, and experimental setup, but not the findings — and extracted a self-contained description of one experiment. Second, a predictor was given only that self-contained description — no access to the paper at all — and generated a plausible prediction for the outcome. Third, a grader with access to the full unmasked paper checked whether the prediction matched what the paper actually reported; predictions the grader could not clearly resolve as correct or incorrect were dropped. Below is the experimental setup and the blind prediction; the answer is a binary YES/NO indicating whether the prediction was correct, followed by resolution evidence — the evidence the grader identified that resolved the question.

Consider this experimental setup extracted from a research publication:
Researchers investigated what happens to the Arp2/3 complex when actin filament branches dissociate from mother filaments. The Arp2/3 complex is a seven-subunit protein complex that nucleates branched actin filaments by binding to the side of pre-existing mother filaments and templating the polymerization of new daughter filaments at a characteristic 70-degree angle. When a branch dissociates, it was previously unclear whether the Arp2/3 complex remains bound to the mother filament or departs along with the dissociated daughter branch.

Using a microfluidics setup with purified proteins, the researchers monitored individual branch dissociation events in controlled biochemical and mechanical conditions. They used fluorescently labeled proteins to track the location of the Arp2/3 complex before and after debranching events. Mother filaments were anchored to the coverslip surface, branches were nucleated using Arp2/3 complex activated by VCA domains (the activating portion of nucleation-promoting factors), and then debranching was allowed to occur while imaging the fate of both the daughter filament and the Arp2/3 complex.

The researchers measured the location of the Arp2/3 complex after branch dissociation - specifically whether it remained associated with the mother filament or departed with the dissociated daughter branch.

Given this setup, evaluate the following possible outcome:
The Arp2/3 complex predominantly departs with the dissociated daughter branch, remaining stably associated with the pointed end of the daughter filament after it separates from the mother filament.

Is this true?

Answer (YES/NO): NO